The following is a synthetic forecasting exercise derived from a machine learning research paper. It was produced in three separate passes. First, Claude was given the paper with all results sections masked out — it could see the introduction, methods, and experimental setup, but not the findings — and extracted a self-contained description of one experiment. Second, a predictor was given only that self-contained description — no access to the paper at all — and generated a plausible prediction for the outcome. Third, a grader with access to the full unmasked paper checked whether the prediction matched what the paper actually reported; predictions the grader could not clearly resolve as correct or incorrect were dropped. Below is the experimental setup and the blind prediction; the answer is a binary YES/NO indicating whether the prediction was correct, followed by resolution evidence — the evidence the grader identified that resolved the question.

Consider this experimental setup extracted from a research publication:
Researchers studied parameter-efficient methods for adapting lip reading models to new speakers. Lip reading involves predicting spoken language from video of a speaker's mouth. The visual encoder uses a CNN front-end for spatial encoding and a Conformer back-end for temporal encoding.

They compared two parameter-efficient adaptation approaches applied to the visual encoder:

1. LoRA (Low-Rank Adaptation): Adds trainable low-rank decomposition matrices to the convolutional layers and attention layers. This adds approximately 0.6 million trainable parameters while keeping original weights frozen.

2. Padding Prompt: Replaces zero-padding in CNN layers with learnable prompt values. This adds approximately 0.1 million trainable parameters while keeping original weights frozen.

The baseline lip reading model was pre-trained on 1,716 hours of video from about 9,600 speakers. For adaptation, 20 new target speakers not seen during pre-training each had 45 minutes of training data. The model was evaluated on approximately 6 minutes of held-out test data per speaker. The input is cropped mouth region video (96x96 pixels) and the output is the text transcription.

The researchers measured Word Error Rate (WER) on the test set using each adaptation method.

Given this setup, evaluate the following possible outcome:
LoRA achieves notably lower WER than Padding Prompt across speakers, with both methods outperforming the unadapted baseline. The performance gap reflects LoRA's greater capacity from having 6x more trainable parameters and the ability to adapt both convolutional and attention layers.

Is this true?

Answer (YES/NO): NO